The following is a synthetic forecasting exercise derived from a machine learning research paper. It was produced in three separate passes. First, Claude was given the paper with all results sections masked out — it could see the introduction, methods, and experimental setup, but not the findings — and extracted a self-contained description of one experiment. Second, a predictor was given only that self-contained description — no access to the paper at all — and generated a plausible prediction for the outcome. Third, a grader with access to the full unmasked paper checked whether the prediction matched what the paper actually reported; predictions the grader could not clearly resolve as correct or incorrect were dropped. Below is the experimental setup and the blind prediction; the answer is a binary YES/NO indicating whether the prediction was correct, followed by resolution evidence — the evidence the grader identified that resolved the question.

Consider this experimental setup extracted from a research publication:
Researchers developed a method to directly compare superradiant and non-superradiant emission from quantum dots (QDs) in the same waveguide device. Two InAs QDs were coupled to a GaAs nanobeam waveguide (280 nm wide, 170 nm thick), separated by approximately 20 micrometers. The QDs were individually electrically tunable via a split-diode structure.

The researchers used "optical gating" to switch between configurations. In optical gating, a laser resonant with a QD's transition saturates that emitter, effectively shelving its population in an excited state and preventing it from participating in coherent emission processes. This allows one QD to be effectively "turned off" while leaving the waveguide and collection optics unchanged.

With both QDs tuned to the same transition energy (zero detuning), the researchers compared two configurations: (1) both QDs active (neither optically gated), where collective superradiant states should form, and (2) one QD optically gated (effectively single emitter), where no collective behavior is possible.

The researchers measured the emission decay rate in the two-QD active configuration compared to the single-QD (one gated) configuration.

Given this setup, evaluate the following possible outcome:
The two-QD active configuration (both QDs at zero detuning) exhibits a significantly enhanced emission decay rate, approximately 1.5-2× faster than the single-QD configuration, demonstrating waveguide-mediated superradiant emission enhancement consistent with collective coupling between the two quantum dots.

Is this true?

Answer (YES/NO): NO